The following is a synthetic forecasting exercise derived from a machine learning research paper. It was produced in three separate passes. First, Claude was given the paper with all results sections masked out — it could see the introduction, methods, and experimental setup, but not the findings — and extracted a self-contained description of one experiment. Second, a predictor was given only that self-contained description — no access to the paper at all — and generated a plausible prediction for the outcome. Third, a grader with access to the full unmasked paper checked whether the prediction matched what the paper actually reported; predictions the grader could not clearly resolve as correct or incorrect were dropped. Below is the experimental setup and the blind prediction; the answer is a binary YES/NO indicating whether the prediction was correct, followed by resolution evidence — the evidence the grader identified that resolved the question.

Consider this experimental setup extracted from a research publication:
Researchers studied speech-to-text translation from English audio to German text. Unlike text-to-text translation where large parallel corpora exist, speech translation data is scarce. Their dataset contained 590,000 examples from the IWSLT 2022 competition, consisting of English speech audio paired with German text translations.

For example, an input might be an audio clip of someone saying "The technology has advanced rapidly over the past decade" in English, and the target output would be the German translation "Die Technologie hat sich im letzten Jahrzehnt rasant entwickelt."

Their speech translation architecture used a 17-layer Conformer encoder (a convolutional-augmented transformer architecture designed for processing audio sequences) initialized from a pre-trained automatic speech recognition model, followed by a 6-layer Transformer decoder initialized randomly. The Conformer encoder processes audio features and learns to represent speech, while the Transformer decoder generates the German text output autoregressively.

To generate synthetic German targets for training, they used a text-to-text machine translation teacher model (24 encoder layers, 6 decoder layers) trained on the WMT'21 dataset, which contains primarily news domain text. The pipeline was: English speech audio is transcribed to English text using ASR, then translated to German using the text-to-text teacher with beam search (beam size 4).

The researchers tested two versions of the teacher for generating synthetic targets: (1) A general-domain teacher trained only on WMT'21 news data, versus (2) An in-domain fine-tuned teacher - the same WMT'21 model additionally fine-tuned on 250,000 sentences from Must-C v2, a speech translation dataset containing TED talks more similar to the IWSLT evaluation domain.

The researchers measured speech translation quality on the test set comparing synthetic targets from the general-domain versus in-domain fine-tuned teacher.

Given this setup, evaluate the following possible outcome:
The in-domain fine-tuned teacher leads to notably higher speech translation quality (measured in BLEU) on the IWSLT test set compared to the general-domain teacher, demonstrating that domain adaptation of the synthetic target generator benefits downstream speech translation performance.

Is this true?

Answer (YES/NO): YES